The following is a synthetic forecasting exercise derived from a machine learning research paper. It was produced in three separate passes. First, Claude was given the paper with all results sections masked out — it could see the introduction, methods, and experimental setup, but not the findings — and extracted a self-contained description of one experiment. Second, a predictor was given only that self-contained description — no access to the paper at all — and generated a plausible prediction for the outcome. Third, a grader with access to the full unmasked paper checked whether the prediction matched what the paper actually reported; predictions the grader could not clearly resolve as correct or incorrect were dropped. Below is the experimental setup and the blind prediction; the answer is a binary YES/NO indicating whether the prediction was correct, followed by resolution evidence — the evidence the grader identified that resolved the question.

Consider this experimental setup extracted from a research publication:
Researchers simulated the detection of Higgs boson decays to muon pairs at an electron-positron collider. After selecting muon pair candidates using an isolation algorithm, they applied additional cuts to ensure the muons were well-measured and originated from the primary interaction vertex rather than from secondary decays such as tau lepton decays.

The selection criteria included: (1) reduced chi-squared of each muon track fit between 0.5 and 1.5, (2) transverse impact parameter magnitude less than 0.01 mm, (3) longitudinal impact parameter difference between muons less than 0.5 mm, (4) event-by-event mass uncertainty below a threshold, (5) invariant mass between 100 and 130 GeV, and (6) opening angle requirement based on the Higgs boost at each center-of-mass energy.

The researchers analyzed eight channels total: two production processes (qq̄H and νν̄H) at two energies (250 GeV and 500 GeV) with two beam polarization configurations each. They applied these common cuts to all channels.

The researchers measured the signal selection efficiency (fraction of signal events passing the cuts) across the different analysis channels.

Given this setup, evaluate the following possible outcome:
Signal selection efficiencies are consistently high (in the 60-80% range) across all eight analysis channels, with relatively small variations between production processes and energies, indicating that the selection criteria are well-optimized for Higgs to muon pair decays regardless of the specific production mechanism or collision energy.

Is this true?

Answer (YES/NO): NO